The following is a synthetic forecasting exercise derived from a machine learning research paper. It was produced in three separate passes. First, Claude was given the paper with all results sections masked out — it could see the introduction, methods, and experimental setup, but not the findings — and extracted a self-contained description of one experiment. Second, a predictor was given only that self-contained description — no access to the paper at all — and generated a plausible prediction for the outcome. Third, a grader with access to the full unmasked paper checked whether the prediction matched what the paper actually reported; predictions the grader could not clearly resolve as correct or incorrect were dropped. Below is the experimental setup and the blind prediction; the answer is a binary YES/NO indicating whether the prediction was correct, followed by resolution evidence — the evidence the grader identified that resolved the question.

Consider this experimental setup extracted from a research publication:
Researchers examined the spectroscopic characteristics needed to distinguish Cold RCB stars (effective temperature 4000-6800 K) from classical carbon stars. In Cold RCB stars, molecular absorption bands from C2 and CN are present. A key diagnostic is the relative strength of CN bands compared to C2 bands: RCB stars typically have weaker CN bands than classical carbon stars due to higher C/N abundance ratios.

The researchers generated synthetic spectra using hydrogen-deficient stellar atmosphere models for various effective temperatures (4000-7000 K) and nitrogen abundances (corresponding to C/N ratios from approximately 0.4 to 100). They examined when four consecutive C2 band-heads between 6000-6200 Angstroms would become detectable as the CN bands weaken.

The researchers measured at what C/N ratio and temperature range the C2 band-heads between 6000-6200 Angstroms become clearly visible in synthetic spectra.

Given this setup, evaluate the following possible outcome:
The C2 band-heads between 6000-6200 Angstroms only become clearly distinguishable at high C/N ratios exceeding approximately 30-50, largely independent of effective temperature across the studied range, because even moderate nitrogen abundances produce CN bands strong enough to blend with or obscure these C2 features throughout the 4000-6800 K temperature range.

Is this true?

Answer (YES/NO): NO